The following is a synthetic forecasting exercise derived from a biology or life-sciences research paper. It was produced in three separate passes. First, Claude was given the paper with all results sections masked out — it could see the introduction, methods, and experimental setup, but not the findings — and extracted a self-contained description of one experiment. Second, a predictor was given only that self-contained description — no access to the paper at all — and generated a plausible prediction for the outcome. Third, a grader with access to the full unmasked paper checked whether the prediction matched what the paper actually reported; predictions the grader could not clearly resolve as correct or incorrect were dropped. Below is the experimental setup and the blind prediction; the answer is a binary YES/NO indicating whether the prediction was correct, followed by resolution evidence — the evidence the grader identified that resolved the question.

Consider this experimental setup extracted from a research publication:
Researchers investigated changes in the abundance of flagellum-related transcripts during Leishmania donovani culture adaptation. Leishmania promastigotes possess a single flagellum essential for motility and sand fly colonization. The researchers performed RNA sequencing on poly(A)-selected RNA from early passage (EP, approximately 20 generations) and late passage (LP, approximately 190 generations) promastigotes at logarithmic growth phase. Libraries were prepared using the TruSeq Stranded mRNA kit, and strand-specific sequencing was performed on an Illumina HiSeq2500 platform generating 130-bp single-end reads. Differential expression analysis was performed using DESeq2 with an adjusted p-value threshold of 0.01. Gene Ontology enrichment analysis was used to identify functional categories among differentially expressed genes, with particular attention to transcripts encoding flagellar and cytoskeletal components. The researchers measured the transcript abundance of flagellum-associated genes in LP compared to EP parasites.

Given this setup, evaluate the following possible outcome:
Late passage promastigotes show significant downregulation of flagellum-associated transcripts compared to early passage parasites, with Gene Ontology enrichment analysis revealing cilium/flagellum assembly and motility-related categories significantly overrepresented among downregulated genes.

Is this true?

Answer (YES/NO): NO